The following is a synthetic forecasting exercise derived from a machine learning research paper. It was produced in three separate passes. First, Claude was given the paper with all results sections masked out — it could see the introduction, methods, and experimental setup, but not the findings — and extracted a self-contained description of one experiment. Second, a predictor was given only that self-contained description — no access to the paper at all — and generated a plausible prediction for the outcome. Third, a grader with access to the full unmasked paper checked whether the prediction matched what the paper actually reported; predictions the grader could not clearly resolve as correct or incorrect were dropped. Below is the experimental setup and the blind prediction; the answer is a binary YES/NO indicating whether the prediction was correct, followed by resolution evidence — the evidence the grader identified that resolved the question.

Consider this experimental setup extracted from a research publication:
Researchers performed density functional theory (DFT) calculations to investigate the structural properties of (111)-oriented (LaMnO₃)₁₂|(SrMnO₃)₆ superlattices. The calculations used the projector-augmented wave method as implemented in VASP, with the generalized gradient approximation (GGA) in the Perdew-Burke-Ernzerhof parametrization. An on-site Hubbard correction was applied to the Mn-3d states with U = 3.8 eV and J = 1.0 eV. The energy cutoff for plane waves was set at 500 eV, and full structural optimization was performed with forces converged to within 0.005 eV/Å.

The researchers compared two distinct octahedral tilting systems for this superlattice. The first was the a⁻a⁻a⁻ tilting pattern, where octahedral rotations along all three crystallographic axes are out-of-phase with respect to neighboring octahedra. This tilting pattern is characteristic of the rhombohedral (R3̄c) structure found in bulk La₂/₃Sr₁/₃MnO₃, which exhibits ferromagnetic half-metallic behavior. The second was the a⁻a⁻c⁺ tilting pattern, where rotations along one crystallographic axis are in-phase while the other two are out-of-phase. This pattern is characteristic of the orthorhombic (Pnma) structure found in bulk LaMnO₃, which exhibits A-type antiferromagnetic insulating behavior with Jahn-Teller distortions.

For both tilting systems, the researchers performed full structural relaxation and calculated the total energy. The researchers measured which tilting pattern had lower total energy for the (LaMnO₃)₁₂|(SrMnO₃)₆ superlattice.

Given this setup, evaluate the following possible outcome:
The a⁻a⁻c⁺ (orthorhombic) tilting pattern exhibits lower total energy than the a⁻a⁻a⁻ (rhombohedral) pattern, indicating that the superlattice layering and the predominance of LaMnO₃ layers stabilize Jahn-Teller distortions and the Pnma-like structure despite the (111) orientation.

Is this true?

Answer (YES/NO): YES